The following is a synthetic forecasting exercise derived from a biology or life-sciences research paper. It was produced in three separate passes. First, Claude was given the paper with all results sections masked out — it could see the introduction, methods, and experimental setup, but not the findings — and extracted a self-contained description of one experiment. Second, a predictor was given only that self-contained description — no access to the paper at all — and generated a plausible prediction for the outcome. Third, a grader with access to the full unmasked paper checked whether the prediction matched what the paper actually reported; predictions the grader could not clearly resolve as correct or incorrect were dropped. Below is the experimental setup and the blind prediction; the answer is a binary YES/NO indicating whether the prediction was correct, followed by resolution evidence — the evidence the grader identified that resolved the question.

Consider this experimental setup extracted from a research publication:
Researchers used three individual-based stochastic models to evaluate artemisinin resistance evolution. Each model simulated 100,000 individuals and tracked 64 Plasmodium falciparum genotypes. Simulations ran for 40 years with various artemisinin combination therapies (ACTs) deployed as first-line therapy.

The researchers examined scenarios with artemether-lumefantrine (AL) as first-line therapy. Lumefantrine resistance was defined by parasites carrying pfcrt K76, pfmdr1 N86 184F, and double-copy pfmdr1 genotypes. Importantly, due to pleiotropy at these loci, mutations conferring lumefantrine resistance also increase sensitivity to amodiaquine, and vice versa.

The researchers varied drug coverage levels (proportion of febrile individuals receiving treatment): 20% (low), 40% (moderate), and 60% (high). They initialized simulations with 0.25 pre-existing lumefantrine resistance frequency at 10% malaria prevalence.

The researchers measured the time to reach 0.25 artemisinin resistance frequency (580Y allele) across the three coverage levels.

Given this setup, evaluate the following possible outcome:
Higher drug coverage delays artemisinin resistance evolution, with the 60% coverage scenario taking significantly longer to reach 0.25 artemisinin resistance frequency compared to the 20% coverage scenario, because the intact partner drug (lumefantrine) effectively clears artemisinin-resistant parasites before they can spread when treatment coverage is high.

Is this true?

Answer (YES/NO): NO